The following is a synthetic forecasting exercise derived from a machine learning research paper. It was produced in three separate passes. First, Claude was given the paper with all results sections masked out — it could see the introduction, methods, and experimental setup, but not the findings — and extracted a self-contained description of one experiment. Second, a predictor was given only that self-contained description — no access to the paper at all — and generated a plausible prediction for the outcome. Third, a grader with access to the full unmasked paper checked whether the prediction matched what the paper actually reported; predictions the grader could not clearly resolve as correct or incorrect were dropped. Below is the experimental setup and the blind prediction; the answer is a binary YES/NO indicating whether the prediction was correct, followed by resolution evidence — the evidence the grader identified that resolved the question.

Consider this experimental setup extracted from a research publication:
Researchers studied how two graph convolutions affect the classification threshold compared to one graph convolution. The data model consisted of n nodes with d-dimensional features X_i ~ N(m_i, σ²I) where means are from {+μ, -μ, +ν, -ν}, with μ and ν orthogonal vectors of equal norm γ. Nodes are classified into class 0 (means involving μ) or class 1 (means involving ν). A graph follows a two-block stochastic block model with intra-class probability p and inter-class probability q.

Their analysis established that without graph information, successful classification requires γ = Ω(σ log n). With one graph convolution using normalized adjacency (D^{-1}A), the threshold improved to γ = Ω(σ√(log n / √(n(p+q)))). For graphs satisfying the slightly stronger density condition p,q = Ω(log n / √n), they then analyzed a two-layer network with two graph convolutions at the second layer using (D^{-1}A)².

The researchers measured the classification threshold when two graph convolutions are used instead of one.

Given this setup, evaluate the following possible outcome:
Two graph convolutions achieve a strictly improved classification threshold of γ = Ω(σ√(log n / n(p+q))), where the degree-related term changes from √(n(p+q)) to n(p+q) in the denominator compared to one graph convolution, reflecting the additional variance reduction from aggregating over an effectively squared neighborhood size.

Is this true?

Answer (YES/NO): NO